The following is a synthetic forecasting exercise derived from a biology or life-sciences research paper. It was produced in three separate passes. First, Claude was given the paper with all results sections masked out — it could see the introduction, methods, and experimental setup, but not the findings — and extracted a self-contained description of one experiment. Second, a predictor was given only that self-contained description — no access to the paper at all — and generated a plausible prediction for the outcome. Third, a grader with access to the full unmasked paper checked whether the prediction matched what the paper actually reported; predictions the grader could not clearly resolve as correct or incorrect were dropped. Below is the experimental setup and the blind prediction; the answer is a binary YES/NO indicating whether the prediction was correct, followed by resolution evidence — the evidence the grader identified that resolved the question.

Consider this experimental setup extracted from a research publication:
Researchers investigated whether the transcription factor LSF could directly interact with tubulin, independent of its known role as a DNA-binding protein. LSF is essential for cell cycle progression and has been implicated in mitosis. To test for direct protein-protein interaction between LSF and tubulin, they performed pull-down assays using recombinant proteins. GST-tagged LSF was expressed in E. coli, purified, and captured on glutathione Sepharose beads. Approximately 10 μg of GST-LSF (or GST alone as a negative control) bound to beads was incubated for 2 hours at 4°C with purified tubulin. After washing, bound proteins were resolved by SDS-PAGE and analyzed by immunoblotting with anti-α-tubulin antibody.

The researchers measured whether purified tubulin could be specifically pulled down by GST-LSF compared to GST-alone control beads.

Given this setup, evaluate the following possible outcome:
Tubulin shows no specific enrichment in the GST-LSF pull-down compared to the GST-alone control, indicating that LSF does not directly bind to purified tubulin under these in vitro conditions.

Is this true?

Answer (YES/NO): NO